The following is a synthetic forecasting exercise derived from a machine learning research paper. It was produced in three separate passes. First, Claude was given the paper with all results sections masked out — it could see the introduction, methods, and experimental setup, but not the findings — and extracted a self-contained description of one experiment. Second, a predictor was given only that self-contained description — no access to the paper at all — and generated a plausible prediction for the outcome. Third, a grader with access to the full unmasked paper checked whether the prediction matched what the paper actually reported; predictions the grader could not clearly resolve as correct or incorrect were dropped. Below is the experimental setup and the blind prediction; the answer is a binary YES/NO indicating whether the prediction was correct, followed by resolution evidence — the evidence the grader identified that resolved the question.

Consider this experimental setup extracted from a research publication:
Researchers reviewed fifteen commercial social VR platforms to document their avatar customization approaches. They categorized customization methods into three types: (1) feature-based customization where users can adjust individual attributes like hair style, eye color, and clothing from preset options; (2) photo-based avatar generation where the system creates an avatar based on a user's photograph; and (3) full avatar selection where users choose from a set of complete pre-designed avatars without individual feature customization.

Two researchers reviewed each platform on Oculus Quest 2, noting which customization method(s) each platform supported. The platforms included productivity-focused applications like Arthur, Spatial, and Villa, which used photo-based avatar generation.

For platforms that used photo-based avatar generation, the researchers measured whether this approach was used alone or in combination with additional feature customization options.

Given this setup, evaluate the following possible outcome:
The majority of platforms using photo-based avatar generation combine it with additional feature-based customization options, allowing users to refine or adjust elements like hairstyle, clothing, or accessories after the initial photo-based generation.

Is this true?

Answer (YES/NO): NO